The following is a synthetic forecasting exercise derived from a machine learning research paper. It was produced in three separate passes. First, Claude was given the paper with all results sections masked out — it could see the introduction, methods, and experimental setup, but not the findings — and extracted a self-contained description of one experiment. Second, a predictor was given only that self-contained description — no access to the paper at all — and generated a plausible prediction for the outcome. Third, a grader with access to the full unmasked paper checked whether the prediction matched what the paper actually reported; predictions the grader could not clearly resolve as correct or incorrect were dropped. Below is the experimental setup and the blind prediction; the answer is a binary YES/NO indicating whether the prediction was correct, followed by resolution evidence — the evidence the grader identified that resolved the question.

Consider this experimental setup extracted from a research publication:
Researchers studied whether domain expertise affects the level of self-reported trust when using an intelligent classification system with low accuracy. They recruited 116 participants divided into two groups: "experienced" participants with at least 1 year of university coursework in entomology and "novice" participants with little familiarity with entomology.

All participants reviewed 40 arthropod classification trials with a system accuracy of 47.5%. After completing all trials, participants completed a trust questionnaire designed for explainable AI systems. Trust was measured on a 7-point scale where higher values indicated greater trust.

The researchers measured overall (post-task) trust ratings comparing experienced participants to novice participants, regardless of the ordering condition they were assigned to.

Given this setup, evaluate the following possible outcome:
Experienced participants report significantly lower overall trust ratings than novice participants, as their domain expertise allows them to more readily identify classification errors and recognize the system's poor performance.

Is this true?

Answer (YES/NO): YES